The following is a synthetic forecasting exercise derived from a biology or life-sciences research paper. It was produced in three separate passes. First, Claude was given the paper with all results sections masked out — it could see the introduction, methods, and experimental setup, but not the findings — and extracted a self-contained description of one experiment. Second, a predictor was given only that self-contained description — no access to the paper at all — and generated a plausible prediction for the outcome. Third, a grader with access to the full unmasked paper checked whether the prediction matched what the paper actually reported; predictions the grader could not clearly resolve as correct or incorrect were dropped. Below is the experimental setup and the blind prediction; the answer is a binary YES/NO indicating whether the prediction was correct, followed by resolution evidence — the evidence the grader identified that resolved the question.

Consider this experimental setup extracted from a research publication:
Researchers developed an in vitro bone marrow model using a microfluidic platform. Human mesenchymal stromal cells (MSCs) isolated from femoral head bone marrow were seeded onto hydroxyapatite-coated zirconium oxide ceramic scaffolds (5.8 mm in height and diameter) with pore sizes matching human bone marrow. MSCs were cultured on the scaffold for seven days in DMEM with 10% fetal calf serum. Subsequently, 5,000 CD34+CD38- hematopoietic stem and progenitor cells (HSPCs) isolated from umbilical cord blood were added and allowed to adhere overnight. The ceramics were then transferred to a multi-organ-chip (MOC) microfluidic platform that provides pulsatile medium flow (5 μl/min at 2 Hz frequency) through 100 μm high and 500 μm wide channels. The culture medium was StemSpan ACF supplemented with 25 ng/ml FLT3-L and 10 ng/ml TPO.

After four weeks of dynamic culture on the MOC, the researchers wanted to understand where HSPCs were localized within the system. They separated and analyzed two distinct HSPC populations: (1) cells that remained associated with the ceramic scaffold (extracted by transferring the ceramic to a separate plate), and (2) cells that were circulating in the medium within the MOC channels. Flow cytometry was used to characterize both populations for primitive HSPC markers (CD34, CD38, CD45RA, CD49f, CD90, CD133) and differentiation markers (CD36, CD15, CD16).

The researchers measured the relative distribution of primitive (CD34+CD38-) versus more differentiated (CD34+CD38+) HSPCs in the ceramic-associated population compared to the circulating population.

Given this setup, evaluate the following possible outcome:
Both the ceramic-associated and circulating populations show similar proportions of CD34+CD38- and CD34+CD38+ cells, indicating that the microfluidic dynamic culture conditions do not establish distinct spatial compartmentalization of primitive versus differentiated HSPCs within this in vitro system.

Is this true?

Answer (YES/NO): NO